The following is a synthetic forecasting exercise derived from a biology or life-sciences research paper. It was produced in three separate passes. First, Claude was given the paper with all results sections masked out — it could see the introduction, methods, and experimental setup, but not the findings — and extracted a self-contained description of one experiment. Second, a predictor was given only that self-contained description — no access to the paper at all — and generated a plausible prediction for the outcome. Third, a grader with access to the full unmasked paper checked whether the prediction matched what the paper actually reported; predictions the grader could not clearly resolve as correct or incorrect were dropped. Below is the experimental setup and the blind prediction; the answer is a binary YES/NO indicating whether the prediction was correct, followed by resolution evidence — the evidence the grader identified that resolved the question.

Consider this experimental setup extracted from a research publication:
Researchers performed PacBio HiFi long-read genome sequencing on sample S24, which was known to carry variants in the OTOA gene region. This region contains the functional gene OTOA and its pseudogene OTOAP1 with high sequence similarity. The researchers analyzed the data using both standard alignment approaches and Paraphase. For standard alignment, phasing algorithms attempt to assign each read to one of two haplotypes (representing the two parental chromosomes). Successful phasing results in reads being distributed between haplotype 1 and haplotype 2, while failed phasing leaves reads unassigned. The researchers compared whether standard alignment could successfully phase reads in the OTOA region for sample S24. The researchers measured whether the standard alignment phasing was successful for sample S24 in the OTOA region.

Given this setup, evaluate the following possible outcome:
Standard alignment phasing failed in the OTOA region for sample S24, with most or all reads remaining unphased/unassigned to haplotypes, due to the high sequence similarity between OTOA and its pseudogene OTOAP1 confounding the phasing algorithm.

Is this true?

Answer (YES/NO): NO